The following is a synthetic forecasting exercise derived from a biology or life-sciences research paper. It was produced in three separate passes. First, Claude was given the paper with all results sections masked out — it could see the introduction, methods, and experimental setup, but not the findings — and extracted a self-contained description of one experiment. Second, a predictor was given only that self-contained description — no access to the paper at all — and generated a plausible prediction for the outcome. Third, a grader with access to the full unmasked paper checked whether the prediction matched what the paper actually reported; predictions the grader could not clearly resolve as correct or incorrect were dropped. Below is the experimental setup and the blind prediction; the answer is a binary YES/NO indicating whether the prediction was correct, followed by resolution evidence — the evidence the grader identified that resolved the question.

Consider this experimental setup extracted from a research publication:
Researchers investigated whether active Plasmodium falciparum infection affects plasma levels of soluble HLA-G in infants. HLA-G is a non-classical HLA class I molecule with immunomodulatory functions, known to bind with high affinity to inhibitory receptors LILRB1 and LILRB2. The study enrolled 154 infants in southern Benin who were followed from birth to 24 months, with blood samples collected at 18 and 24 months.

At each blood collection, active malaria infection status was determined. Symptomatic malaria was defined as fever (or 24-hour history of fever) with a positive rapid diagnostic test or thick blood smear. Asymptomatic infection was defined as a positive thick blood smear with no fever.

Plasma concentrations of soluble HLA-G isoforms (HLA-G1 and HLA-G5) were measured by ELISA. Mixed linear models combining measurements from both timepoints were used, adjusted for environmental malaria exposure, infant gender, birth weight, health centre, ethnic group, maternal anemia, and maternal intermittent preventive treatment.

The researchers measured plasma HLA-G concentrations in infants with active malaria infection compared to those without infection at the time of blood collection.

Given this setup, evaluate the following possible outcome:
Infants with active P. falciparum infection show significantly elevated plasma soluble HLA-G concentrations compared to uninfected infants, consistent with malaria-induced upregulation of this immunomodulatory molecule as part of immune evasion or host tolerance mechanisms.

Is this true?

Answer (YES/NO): NO